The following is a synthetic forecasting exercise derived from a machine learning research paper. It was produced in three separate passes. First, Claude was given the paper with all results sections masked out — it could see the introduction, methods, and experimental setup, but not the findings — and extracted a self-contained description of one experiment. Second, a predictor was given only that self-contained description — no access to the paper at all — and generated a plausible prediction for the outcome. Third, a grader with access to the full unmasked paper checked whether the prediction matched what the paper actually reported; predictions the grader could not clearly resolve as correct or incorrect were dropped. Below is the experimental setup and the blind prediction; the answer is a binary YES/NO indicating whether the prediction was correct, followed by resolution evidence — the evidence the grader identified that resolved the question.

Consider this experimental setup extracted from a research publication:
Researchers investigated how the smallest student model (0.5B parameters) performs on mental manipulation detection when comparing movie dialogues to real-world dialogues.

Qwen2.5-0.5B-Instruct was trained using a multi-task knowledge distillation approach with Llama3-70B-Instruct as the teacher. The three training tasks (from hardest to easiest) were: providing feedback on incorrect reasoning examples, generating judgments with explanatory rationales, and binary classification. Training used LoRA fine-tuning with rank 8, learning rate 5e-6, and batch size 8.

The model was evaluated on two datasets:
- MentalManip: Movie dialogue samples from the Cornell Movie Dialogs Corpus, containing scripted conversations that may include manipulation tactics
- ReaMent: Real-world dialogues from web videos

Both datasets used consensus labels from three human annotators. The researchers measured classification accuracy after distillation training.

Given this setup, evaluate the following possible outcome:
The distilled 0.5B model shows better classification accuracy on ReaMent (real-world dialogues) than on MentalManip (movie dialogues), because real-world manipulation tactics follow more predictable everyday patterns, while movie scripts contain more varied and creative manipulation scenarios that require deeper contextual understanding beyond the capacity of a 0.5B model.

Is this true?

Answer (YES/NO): NO